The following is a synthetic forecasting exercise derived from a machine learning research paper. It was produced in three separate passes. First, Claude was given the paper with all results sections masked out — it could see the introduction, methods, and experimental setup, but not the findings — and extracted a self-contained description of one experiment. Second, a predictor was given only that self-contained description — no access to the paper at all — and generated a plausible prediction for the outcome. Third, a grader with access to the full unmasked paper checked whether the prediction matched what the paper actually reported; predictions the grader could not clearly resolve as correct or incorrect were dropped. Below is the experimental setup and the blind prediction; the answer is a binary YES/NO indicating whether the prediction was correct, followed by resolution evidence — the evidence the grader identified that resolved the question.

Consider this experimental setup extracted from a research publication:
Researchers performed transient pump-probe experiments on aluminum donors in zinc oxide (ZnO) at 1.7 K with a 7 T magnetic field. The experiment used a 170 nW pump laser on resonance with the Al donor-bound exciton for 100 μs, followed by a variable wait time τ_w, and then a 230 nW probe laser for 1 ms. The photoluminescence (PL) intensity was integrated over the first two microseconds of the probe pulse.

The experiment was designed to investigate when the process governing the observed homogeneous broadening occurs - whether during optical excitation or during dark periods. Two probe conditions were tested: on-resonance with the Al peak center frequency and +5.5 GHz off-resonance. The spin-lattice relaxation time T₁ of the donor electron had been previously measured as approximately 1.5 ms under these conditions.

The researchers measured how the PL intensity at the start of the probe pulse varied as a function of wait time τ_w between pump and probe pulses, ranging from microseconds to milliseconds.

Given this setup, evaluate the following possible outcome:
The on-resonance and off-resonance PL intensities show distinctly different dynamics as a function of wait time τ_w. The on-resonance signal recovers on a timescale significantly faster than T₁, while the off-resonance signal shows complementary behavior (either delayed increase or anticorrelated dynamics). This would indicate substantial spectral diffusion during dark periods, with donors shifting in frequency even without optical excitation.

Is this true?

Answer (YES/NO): NO